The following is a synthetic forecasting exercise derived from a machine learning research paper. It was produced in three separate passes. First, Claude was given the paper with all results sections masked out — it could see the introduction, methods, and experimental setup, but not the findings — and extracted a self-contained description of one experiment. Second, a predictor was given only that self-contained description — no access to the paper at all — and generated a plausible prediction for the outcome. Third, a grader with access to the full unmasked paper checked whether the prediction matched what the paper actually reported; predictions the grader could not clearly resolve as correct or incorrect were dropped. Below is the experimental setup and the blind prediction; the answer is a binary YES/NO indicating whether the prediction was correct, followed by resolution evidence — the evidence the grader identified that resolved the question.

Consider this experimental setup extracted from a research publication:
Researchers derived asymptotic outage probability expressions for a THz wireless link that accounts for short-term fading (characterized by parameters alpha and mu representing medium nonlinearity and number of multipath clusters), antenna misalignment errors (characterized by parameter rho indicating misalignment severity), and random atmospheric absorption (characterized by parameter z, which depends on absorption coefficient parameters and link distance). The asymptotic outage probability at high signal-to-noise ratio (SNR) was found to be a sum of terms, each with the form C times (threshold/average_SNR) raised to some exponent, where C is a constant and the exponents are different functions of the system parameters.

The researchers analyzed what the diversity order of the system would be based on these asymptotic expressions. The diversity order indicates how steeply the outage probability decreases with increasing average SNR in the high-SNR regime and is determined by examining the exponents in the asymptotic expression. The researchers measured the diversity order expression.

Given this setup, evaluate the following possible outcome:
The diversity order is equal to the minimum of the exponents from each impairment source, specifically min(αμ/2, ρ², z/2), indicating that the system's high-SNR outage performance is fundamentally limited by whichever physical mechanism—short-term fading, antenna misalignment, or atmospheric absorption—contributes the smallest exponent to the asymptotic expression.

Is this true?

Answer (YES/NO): NO